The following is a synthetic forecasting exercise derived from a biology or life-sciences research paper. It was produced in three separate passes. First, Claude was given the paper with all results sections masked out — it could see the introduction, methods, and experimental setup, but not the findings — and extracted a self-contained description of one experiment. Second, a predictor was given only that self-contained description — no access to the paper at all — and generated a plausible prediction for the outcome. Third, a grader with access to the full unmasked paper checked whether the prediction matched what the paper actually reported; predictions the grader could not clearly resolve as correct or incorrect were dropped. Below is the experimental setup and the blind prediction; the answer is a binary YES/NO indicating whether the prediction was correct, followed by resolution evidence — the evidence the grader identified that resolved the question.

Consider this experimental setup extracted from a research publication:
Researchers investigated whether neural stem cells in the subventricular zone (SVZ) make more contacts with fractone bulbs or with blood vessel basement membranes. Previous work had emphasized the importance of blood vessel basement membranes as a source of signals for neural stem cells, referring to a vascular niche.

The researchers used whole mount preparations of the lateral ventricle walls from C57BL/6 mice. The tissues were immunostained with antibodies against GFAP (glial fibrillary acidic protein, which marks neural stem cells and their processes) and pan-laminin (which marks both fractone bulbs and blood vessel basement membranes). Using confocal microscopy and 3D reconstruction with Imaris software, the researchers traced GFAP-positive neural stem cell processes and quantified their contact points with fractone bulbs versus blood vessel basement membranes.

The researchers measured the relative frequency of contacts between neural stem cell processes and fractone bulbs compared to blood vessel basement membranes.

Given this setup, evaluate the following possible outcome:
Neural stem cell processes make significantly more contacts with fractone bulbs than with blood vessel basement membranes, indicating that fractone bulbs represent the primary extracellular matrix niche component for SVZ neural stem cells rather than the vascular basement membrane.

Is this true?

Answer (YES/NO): YES